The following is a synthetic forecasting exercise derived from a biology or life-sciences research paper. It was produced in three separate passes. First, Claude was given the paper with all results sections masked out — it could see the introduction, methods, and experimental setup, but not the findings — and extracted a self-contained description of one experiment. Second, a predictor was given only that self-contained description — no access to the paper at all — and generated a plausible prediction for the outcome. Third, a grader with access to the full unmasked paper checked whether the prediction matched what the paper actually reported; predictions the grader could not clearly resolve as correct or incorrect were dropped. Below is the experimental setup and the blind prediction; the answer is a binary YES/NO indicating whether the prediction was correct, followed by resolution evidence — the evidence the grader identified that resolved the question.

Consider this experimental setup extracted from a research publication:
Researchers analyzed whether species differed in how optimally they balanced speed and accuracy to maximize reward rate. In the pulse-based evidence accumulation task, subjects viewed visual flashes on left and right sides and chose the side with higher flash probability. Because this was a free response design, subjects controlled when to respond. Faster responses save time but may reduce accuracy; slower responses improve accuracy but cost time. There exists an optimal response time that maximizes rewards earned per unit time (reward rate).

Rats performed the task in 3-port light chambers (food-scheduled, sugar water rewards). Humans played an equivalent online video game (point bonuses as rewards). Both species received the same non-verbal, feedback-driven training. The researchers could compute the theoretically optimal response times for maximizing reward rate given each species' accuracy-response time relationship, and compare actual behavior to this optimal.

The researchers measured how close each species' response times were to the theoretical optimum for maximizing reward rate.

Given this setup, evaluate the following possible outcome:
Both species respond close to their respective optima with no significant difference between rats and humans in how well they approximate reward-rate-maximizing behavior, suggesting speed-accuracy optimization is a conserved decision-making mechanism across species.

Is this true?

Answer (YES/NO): NO